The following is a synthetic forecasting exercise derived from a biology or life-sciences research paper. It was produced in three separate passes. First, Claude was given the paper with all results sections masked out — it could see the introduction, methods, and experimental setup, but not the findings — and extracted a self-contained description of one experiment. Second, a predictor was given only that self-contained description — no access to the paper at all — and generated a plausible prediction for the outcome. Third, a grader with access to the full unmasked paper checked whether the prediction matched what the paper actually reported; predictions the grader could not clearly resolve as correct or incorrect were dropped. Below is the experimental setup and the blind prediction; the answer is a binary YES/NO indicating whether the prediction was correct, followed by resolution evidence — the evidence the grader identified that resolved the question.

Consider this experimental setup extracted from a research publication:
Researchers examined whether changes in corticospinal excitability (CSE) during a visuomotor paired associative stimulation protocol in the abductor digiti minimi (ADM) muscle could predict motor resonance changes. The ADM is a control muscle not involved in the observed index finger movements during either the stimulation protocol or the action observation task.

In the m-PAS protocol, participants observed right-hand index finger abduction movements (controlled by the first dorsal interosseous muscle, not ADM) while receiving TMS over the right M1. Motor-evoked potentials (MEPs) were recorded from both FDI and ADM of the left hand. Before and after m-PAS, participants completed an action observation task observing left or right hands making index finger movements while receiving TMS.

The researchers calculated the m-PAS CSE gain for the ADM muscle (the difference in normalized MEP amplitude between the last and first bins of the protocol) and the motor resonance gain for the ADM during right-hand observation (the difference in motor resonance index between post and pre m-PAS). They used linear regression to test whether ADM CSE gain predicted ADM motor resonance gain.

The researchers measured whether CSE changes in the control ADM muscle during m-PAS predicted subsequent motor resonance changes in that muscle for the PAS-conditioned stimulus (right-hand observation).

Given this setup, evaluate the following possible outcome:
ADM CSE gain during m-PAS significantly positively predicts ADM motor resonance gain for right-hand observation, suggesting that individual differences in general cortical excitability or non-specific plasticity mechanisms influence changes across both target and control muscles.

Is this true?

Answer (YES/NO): NO